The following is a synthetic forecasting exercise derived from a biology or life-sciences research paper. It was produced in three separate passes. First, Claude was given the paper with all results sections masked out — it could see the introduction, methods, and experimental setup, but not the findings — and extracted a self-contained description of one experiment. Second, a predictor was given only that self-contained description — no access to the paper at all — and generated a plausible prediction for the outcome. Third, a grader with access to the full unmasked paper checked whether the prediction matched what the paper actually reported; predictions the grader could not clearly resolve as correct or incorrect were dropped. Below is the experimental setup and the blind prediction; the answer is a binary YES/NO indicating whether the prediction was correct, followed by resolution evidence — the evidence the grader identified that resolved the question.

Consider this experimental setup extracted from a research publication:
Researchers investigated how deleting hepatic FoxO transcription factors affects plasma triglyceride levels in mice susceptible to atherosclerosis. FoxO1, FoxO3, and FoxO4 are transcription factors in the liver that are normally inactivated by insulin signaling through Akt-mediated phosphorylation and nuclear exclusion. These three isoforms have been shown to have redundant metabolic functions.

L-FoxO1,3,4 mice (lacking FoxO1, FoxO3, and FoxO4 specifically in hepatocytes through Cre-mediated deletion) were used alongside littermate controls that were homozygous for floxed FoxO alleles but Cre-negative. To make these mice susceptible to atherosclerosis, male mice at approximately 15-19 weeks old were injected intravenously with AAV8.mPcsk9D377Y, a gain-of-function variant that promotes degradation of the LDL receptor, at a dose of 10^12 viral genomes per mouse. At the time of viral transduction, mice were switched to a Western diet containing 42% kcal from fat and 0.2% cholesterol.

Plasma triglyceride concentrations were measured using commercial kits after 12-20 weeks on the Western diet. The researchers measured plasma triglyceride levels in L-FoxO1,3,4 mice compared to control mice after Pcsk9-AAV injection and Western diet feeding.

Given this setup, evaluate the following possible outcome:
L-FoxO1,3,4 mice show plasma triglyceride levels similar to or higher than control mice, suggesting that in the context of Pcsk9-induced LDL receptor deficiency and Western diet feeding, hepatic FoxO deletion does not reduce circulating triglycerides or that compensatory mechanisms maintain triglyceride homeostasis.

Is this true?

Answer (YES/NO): YES